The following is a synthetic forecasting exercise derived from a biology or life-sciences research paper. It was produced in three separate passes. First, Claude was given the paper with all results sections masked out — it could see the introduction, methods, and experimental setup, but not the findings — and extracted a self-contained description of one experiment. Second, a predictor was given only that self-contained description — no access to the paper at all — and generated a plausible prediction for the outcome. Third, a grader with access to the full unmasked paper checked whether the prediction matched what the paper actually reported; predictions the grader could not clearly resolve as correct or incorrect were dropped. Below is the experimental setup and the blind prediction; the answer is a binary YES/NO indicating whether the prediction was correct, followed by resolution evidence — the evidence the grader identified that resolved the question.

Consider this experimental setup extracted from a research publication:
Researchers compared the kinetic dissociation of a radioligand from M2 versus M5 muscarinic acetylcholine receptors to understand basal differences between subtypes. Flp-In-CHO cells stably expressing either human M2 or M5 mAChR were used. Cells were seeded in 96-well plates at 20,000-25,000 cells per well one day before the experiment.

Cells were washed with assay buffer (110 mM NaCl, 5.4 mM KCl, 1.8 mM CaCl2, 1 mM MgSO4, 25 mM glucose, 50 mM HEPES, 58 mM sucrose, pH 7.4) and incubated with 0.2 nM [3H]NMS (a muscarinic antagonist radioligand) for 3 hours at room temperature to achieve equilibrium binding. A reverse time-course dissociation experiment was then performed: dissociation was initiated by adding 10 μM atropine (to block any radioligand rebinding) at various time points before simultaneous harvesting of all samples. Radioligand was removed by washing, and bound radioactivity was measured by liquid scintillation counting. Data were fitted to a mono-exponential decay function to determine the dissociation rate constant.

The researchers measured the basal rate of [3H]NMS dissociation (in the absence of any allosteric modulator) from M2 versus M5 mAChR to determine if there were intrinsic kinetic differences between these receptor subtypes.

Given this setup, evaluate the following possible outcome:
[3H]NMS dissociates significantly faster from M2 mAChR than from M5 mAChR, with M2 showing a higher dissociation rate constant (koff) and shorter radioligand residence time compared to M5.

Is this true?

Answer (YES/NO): YES